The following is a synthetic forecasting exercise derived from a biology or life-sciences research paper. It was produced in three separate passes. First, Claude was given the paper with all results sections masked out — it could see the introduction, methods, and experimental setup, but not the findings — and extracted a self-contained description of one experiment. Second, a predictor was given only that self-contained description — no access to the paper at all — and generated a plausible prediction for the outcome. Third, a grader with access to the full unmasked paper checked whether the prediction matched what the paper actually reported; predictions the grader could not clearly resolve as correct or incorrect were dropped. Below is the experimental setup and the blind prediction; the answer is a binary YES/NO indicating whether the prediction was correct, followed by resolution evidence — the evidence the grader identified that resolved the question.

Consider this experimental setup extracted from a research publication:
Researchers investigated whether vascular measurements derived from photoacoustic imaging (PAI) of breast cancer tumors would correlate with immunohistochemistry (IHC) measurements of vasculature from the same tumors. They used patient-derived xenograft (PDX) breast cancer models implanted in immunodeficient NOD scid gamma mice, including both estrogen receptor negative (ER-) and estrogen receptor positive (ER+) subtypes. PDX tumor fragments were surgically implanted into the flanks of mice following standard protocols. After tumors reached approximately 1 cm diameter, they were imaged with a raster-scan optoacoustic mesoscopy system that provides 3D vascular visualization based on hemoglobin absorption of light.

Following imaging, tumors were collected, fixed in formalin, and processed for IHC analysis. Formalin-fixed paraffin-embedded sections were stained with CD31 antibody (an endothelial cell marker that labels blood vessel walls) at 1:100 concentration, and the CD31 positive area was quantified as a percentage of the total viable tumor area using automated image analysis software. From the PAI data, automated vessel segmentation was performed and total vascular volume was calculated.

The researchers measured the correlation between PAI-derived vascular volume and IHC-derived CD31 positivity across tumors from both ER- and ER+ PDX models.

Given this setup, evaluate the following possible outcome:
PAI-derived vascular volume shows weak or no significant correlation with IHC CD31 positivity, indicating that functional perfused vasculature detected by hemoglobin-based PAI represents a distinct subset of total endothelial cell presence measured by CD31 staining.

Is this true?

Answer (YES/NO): NO